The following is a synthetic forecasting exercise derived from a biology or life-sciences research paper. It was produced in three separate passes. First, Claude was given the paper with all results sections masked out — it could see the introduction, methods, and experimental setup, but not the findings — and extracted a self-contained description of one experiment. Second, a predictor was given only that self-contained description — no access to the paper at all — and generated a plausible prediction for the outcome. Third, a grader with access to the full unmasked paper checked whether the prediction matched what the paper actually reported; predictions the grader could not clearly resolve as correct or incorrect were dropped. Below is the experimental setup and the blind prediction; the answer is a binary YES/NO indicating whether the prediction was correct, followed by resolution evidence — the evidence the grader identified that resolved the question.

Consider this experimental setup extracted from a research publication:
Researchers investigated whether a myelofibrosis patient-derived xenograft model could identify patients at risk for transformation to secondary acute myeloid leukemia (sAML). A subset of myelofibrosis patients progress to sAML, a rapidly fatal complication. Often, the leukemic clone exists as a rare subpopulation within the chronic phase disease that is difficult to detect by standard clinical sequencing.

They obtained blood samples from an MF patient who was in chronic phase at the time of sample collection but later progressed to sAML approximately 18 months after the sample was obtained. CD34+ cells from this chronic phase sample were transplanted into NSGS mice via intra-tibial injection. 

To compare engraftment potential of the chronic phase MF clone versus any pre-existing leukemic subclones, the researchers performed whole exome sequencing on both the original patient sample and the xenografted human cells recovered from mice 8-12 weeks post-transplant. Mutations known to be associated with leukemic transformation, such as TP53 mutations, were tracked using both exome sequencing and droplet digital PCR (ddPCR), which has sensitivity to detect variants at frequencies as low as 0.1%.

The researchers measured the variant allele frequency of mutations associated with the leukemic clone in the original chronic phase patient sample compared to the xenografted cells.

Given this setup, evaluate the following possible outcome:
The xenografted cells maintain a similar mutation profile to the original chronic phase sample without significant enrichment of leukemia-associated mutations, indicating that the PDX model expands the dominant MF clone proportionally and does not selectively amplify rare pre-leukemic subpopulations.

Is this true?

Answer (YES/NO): NO